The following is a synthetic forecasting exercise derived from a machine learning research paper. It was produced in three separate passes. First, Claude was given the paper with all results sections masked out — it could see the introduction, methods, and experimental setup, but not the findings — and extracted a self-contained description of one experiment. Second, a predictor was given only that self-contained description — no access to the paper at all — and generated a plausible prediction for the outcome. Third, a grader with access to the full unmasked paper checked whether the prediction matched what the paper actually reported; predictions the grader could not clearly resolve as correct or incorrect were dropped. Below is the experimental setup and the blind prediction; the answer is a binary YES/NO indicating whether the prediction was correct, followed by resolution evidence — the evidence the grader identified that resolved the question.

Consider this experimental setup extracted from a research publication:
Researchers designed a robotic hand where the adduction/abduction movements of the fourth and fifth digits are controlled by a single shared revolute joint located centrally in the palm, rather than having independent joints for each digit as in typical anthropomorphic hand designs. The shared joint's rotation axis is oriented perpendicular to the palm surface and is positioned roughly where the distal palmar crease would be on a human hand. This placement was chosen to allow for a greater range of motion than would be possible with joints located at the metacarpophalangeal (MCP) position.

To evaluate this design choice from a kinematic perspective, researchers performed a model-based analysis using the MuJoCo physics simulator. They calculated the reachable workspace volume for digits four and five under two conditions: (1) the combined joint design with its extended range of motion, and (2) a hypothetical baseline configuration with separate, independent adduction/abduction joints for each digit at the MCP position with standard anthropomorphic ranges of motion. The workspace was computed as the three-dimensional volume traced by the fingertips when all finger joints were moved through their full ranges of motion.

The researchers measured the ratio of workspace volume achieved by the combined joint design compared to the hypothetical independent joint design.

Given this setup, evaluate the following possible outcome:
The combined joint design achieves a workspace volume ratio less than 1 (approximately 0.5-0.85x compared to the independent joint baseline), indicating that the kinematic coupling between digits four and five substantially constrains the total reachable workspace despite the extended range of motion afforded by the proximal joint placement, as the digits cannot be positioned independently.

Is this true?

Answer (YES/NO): NO